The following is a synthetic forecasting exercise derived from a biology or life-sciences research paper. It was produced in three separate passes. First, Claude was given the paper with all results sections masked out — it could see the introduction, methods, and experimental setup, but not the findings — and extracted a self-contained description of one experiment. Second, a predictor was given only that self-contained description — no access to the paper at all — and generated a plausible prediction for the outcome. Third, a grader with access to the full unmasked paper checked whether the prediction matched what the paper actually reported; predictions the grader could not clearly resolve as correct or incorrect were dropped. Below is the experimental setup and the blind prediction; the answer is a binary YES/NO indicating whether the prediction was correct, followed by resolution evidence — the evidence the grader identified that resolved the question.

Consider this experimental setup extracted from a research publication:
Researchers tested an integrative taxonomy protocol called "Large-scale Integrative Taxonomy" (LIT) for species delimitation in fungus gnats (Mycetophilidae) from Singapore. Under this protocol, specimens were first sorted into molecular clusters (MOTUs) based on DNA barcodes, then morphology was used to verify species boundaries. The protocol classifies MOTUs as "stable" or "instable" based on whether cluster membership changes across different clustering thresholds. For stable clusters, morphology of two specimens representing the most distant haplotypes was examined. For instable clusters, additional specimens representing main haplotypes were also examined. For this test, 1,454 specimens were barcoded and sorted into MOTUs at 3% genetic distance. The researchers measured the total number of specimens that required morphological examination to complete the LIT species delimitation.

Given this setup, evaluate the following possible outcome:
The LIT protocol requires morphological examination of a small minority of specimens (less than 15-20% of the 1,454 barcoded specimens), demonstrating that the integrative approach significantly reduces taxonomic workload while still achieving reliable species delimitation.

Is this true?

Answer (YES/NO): NO